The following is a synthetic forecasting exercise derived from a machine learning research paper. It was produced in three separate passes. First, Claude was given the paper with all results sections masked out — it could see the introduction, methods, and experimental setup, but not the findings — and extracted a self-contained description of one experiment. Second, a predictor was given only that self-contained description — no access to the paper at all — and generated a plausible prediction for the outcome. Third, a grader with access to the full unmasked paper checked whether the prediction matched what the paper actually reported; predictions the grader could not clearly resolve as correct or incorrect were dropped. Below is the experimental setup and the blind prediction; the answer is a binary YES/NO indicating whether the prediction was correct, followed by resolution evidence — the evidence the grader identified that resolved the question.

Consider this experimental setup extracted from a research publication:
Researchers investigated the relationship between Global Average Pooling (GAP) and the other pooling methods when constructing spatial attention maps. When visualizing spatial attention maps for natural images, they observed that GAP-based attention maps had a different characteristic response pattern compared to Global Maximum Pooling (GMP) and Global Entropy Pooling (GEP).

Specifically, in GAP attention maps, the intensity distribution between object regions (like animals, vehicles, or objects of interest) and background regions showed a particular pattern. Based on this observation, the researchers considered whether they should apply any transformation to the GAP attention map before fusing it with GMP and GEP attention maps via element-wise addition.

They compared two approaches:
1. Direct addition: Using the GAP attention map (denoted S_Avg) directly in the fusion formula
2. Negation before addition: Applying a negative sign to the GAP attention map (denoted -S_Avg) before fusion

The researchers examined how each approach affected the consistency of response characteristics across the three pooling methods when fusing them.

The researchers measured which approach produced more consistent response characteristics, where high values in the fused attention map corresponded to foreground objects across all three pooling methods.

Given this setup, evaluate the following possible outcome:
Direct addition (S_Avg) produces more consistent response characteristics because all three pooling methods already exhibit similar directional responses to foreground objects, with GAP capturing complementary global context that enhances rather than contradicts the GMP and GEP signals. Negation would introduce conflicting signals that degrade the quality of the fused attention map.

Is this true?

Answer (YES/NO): NO